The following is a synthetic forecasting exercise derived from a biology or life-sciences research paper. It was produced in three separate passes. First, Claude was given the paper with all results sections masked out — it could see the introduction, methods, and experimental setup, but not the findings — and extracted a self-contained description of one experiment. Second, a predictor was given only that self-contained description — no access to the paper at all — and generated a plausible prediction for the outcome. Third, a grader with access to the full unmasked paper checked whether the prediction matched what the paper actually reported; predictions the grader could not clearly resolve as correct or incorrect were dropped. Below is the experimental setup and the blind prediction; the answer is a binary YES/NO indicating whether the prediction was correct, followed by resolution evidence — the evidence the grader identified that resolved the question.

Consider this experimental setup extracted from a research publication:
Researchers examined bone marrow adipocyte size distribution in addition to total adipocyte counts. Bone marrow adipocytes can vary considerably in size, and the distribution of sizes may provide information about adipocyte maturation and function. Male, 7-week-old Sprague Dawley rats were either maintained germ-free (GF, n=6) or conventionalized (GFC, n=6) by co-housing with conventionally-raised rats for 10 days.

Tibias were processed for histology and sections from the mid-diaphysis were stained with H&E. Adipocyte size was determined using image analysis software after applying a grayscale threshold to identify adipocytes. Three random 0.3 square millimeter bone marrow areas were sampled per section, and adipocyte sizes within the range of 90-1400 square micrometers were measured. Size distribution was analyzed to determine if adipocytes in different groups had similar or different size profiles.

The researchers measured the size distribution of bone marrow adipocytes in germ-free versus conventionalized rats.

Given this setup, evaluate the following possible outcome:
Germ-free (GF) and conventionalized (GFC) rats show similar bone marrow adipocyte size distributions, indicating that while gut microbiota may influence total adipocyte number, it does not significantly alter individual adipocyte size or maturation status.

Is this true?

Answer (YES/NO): NO